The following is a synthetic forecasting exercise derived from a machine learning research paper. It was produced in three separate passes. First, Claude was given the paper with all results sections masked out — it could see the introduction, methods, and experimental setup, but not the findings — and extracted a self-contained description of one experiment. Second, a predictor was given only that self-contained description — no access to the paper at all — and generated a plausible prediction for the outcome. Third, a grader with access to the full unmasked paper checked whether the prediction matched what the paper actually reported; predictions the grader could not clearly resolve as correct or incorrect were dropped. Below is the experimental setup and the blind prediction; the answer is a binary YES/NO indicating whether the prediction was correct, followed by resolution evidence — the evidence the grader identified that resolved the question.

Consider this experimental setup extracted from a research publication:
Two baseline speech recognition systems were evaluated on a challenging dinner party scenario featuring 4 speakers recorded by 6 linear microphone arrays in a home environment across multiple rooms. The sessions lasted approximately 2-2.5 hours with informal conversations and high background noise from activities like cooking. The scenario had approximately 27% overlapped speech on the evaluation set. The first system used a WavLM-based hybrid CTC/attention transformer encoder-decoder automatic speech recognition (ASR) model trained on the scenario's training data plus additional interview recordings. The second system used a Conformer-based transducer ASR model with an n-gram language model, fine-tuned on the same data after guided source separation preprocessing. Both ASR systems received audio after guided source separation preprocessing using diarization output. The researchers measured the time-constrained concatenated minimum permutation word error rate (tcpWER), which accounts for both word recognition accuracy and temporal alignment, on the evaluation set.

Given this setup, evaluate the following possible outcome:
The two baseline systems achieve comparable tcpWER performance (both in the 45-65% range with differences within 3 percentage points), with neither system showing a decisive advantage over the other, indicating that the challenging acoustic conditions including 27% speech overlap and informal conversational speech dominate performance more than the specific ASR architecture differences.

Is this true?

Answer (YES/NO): NO